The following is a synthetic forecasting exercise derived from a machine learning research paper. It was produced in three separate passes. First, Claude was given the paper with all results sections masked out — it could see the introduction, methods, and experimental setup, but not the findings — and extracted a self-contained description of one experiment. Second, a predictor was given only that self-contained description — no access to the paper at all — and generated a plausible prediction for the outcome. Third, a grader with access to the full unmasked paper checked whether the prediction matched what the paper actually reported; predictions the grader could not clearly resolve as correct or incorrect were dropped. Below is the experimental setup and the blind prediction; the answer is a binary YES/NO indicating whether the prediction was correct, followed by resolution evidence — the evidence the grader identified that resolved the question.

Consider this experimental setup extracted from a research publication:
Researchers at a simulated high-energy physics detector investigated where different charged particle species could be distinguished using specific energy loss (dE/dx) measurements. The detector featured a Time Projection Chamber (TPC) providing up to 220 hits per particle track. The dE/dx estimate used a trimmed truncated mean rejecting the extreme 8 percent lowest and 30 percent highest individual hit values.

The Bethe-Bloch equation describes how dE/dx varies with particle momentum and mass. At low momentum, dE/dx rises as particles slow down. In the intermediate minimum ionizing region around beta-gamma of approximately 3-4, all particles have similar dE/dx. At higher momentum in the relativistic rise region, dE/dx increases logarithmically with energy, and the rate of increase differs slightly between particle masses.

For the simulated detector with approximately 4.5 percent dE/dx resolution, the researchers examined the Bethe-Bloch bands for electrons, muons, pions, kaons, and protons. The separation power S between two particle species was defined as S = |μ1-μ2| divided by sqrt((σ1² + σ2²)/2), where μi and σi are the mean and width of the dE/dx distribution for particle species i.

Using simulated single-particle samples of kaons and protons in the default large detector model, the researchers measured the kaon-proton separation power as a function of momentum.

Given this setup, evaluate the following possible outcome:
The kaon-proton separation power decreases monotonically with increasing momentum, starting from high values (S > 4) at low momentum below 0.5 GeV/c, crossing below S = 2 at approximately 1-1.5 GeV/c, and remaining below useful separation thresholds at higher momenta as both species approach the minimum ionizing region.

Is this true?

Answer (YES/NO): NO